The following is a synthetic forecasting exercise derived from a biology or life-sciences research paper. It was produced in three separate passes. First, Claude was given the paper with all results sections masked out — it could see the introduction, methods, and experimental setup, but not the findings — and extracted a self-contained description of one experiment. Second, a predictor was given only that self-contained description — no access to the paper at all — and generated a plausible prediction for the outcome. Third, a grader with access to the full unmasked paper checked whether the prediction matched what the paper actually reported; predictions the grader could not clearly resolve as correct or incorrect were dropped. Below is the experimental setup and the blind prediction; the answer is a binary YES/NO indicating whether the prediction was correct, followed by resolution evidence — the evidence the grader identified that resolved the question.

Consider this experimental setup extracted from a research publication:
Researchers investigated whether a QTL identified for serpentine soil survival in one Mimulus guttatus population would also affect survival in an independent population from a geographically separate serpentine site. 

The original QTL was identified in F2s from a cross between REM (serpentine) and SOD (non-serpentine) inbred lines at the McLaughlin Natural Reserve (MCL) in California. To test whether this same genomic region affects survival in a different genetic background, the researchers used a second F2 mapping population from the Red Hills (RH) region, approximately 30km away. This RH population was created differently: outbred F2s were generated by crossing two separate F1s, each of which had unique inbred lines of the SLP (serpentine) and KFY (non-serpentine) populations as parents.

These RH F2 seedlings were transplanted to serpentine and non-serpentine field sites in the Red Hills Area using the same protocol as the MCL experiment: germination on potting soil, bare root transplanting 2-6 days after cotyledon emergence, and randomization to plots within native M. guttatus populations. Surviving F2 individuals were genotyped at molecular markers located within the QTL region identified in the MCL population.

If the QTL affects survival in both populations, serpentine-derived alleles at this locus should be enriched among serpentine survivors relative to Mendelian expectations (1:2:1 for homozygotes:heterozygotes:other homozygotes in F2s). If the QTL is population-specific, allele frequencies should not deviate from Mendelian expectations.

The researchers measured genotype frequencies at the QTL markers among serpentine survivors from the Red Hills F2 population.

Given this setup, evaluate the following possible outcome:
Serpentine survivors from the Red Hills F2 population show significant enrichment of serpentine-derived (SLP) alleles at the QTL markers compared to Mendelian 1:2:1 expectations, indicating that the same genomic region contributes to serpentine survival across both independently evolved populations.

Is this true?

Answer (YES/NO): YES